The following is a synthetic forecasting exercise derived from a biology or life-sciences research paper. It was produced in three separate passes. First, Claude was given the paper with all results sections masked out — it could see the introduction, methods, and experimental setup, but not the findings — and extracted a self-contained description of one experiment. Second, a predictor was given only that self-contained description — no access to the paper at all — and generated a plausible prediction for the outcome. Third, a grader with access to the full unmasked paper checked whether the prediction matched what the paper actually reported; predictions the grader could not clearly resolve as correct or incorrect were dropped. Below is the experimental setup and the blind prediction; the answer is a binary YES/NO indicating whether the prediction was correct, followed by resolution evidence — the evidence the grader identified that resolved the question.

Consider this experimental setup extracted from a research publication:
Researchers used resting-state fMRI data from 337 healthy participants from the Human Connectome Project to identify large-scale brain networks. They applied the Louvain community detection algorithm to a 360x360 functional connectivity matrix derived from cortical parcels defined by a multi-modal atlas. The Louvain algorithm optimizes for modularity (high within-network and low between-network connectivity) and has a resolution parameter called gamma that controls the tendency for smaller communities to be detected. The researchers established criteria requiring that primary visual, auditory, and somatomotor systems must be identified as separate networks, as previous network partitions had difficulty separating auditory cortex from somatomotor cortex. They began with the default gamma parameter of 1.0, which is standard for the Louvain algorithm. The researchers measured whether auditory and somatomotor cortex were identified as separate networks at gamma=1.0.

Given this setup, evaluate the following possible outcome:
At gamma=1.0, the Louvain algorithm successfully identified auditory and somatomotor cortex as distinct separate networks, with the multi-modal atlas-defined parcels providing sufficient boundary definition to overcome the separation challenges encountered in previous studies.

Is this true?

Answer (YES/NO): NO